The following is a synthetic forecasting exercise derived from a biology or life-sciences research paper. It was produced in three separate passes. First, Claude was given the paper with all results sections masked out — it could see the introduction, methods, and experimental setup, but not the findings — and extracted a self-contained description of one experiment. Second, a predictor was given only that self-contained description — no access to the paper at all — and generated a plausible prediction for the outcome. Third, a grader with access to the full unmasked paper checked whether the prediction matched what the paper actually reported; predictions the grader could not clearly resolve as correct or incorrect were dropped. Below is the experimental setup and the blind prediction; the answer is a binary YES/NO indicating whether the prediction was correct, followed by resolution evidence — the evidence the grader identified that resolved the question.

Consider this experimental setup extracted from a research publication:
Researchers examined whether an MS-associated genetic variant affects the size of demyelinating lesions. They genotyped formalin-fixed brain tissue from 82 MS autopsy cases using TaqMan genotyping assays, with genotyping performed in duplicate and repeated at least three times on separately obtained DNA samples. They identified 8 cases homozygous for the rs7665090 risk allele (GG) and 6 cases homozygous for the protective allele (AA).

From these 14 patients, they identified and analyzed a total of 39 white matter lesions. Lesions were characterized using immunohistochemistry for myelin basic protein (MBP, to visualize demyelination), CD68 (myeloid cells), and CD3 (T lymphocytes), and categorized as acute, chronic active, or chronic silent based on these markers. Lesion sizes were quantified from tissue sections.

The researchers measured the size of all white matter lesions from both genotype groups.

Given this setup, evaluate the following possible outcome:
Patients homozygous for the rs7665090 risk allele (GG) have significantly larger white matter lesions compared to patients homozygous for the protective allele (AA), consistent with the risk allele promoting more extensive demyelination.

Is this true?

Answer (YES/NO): YES